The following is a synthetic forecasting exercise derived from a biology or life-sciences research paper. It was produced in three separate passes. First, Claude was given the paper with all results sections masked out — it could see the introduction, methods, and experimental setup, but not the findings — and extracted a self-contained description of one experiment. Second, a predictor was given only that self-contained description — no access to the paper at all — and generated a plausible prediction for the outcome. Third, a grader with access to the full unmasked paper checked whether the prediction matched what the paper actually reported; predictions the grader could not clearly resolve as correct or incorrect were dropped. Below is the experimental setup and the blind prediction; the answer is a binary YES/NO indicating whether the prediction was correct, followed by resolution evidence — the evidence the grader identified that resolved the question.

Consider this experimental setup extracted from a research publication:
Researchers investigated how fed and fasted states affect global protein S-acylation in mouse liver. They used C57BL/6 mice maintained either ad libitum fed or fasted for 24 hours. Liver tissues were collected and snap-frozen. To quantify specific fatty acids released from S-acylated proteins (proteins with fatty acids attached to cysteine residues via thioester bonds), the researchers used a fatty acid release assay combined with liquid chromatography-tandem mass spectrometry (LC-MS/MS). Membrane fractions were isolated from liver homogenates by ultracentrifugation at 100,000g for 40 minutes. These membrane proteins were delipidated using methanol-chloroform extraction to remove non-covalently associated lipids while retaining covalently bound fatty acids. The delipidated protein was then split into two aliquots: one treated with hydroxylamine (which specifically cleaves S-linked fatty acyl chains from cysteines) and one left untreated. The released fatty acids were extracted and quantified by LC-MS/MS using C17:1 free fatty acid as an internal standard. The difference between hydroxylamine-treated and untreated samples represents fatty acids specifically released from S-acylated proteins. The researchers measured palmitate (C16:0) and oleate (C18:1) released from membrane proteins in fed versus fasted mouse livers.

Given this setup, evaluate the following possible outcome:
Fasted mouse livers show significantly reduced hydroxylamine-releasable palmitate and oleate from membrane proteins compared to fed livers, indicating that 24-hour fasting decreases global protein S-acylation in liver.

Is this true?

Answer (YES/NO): NO